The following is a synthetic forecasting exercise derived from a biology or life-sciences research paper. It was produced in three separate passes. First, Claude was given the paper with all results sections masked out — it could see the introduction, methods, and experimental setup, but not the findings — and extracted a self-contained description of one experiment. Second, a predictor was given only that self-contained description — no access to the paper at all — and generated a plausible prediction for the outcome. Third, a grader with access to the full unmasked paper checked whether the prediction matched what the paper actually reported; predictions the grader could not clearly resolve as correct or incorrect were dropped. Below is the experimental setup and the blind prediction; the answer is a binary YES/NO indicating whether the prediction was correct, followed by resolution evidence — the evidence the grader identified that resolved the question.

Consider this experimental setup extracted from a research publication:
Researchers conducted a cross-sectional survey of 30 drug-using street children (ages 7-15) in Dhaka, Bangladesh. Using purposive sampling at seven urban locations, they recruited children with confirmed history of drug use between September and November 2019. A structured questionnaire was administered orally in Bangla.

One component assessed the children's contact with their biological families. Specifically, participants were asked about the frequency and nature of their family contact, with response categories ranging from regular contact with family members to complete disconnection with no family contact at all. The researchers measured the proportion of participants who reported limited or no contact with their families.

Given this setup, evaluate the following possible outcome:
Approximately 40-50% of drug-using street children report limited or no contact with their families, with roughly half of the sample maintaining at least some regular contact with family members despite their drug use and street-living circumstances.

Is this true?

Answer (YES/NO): YES